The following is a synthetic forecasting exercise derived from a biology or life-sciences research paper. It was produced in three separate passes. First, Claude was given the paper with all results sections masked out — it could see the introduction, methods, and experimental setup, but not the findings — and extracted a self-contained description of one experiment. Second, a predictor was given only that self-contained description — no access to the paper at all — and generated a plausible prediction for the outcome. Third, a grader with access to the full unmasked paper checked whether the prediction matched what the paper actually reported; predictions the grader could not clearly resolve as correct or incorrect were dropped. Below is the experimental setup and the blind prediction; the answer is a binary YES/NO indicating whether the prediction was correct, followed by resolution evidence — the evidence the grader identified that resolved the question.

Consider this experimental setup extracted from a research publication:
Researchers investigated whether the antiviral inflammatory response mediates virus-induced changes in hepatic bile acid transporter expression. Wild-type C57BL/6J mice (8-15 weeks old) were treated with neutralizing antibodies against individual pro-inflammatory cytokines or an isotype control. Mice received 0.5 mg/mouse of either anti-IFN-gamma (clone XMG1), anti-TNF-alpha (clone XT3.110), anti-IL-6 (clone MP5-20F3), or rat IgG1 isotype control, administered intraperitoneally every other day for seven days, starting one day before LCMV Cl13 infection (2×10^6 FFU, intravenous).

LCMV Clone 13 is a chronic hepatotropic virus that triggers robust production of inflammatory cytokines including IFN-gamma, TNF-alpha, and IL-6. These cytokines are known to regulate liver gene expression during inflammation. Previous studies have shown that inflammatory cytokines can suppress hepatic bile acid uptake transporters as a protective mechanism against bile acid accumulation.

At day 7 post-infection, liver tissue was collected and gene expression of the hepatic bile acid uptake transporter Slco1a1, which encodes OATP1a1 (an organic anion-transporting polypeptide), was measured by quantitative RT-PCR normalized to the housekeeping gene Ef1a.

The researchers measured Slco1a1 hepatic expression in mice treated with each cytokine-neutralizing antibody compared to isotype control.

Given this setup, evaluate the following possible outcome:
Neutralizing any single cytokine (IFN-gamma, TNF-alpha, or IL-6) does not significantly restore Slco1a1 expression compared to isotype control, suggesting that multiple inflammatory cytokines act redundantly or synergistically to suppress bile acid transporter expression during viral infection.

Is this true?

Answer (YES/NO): YES